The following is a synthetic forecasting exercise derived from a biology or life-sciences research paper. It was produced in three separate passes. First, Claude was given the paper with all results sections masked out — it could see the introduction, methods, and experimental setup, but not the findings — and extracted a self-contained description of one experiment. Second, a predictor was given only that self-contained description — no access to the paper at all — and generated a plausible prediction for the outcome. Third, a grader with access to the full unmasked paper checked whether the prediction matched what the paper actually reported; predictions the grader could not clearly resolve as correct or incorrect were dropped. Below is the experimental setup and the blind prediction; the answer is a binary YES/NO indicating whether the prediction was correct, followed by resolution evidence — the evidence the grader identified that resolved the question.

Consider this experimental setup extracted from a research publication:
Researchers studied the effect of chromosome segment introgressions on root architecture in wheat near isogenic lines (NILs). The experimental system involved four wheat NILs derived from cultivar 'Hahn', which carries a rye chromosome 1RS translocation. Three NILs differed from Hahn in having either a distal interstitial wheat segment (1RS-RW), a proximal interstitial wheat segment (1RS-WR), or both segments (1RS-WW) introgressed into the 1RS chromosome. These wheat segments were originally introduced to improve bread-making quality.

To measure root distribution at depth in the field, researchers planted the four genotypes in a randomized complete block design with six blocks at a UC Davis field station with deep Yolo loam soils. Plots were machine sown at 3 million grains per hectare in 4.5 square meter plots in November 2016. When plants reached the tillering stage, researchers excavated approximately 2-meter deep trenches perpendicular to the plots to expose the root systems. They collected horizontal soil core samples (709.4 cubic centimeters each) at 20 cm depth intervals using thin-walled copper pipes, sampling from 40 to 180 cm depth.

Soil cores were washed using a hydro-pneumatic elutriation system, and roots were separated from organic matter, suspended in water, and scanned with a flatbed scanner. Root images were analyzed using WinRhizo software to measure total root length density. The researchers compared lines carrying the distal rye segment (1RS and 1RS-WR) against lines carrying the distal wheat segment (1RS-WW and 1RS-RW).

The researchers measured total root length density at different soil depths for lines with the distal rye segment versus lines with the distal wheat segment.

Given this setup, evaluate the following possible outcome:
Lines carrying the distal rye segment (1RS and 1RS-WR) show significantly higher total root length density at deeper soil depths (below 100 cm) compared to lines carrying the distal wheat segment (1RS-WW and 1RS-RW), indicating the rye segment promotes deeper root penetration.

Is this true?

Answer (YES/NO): NO